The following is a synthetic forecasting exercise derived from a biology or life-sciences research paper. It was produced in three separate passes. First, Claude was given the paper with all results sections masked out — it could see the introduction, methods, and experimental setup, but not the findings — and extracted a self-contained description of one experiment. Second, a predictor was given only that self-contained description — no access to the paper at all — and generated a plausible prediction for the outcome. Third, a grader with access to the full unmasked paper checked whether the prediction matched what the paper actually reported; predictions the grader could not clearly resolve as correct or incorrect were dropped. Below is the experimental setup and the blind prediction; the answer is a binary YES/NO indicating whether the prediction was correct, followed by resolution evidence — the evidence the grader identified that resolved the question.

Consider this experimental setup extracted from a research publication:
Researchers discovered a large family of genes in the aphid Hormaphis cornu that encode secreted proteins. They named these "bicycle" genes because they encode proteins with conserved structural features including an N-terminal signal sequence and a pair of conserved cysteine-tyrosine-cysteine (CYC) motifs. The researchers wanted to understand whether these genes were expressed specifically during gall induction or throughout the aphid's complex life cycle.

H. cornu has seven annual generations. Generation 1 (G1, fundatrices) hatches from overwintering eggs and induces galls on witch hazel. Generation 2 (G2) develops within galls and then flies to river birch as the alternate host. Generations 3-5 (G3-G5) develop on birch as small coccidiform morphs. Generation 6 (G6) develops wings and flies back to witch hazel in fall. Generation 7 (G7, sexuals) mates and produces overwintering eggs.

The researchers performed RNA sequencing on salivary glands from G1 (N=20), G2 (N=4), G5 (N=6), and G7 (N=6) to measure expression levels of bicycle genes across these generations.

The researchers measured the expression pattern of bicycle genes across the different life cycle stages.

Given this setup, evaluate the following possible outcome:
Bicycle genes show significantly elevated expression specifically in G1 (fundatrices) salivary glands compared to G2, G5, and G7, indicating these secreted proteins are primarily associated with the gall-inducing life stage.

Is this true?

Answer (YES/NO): YES